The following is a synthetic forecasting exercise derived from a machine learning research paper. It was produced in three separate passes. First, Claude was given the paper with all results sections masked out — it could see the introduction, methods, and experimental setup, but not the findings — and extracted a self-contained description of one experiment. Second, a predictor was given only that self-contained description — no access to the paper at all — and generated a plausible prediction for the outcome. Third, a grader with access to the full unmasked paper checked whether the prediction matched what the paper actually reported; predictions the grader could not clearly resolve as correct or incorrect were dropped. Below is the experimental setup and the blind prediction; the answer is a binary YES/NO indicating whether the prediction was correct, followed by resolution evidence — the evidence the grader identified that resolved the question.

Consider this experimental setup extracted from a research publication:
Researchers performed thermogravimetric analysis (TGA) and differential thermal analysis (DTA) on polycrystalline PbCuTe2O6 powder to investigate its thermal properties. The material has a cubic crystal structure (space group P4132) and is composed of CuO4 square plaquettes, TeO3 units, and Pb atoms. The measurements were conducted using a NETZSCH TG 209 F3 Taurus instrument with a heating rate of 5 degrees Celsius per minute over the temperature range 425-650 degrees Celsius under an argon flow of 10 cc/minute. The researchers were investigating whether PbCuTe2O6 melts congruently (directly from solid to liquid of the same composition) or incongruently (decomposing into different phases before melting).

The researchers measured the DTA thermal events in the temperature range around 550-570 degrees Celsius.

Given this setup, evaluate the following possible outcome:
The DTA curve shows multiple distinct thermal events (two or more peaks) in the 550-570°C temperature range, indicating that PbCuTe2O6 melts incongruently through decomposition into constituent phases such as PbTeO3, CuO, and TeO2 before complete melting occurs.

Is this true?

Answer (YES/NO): NO